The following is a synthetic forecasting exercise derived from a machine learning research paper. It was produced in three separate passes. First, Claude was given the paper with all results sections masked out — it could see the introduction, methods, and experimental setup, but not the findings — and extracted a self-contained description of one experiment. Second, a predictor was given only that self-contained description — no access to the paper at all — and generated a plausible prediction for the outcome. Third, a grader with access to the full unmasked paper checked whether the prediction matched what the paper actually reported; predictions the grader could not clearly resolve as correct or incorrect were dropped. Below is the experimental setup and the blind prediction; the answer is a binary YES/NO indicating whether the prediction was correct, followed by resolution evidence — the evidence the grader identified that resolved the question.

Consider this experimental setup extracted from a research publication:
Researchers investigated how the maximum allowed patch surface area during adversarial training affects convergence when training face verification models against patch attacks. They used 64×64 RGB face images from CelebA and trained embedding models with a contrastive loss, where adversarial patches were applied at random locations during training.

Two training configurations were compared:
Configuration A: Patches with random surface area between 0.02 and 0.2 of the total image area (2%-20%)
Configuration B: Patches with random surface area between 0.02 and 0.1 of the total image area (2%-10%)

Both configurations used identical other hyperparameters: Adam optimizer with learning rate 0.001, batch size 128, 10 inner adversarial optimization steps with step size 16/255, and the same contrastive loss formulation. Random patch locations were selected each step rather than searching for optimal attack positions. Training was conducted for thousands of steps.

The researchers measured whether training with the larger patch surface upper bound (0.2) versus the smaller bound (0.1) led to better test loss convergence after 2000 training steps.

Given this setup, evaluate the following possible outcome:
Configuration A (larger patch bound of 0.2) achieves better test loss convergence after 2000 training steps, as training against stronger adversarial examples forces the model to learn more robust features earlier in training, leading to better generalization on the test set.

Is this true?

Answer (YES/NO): NO